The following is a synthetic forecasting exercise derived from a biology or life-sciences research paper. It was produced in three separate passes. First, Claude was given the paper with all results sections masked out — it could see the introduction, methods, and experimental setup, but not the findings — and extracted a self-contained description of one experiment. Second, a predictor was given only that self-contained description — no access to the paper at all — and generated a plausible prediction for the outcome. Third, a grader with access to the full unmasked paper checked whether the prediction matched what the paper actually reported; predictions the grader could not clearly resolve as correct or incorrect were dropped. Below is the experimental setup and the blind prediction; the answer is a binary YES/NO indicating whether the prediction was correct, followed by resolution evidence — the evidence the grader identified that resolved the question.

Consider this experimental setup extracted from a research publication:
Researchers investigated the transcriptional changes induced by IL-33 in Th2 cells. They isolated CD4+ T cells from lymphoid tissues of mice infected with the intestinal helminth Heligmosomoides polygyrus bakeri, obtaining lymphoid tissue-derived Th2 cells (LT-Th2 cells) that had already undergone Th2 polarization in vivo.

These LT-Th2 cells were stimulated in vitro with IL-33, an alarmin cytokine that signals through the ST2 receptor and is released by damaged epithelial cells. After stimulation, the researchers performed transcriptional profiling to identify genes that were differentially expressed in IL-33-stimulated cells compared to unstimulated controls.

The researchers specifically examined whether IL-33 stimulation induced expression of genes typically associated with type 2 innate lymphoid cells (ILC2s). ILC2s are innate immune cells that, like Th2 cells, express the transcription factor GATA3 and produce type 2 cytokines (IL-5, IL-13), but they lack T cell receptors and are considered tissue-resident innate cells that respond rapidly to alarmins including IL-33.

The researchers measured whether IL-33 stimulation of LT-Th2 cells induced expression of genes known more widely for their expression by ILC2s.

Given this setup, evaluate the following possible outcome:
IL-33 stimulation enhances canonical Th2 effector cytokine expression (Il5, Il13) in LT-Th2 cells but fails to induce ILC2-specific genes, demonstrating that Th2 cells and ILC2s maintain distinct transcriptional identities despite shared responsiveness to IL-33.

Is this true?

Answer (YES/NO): NO